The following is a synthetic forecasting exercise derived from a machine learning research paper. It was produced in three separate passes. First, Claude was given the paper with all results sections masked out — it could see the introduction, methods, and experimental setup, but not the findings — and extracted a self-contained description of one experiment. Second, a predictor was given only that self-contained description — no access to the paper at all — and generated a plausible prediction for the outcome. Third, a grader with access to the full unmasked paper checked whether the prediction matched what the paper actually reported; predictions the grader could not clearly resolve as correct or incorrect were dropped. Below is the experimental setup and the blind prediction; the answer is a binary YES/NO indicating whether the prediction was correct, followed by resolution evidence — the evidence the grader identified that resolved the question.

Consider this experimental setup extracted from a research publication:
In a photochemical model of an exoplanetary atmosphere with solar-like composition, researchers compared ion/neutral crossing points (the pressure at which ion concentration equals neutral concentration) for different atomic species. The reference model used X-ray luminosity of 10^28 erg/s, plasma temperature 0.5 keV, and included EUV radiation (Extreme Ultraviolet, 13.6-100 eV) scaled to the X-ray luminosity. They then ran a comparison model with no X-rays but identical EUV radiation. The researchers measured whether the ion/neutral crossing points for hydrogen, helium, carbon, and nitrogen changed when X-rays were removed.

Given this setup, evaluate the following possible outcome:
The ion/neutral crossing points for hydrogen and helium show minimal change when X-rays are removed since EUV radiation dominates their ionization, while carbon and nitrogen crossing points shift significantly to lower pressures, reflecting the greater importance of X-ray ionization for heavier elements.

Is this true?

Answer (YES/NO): NO